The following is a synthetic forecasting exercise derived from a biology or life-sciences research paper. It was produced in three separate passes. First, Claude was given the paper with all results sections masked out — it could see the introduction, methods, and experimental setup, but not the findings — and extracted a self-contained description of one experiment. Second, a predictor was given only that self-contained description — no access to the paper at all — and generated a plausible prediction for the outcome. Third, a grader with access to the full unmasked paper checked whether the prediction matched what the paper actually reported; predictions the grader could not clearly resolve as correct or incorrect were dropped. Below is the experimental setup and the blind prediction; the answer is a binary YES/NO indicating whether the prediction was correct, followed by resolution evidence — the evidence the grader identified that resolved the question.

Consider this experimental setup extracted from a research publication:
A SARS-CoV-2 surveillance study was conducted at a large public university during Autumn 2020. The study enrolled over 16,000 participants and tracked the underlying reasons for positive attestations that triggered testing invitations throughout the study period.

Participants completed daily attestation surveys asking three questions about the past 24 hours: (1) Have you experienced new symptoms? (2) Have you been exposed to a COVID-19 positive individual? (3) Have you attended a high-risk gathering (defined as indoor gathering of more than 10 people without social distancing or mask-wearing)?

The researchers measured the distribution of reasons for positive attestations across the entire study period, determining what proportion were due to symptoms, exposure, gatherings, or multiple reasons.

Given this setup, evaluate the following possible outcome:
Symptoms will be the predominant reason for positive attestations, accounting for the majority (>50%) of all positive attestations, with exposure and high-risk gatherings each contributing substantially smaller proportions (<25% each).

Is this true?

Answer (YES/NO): NO